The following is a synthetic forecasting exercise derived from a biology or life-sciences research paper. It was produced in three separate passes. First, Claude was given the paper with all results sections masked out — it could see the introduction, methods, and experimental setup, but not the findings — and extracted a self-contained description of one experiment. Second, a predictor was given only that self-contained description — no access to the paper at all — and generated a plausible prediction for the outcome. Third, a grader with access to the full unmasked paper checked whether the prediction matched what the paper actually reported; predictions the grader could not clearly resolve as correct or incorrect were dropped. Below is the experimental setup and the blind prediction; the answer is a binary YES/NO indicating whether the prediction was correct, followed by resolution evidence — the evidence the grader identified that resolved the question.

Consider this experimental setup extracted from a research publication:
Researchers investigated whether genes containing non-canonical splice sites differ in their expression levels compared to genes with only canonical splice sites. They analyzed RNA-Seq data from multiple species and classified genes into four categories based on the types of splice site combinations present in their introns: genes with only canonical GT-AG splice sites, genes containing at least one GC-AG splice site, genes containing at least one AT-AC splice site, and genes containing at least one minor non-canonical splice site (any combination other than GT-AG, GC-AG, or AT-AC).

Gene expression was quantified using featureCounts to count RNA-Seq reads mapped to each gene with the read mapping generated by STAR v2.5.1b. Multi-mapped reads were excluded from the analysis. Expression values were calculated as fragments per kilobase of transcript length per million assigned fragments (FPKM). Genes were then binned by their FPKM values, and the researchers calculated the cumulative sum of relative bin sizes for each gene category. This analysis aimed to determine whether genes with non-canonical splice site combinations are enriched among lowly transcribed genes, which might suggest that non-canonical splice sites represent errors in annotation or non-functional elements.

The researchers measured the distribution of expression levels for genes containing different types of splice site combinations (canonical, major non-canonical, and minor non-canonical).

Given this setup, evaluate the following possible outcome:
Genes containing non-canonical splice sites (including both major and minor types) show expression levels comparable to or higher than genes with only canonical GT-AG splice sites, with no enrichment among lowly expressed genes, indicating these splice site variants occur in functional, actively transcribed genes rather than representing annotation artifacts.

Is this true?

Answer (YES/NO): NO